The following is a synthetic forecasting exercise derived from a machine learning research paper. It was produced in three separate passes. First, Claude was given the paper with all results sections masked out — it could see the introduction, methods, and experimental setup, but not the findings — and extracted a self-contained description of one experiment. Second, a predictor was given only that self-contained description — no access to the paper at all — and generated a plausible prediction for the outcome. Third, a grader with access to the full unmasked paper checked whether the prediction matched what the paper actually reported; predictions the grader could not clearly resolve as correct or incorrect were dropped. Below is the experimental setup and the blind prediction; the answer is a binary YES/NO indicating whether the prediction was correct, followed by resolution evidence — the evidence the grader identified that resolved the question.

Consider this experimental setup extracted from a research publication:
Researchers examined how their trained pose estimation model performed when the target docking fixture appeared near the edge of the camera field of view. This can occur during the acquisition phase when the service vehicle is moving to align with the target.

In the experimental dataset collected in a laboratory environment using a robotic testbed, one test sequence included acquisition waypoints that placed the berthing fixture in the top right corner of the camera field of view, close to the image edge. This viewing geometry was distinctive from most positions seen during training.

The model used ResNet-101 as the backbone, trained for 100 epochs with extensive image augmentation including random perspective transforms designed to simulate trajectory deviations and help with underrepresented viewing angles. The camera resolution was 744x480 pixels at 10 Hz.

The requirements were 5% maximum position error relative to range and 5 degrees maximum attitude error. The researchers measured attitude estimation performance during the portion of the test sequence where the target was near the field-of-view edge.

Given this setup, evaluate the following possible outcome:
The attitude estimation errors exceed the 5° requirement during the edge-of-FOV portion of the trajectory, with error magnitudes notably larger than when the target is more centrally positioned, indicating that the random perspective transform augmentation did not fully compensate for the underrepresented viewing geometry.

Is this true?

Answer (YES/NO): YES